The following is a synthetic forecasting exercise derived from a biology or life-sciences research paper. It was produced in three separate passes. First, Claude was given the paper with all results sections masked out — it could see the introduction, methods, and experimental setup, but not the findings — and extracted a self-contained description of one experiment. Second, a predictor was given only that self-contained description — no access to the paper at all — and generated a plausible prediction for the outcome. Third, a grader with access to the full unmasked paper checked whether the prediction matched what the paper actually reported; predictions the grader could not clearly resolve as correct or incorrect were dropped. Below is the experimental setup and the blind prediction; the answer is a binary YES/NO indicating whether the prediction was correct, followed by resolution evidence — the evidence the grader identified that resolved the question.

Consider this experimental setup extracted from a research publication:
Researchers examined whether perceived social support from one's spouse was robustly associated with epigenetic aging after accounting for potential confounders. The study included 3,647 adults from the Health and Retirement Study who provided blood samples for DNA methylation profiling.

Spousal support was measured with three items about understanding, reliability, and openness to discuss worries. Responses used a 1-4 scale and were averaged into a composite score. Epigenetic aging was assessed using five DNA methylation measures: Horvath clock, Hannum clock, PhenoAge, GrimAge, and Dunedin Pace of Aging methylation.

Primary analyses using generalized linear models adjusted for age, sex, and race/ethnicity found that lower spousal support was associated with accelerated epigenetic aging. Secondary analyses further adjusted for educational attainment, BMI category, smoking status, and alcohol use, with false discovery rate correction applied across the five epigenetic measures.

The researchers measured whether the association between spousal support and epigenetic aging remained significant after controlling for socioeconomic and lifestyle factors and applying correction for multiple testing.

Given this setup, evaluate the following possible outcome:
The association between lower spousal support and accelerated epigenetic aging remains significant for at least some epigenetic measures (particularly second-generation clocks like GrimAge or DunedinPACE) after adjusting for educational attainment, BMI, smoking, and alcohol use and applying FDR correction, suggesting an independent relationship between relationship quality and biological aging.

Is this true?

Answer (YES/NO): NO